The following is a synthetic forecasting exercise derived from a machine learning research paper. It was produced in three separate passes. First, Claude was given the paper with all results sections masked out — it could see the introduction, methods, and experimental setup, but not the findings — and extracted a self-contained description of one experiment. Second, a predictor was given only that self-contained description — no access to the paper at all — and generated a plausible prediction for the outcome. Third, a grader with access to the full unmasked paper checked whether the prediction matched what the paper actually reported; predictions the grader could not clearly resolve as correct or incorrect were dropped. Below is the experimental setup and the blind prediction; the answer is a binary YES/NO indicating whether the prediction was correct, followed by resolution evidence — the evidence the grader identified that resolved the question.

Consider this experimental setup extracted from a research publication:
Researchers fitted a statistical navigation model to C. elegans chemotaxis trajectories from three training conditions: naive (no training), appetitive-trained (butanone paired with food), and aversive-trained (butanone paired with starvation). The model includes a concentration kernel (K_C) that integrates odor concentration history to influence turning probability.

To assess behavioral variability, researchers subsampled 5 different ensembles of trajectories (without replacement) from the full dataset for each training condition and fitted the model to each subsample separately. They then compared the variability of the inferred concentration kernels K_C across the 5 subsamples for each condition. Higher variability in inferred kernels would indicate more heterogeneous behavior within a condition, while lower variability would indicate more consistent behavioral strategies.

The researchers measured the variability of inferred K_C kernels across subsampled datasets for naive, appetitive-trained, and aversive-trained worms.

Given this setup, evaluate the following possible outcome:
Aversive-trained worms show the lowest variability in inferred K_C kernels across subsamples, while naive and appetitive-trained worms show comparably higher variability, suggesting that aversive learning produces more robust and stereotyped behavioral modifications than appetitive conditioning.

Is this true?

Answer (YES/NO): NO